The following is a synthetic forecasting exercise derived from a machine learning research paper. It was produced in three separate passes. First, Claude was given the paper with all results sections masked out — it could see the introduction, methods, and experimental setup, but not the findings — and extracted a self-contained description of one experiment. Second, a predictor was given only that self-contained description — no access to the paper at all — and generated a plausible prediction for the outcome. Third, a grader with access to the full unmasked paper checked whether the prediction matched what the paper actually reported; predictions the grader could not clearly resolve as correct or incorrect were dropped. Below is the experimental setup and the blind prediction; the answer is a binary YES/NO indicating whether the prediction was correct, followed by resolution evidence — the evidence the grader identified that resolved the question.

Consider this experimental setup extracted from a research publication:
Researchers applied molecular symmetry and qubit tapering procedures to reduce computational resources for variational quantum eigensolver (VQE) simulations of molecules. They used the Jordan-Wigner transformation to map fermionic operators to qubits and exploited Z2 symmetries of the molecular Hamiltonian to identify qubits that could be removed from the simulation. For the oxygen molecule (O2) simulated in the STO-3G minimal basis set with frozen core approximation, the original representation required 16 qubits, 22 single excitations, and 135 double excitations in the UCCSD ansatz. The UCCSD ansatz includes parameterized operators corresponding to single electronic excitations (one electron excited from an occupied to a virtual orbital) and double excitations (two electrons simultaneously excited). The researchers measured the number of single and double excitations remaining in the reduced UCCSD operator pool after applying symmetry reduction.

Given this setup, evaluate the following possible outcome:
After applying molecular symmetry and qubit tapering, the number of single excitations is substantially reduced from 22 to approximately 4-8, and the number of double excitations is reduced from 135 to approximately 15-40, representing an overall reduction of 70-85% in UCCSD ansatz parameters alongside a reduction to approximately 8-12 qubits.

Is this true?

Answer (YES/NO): NO